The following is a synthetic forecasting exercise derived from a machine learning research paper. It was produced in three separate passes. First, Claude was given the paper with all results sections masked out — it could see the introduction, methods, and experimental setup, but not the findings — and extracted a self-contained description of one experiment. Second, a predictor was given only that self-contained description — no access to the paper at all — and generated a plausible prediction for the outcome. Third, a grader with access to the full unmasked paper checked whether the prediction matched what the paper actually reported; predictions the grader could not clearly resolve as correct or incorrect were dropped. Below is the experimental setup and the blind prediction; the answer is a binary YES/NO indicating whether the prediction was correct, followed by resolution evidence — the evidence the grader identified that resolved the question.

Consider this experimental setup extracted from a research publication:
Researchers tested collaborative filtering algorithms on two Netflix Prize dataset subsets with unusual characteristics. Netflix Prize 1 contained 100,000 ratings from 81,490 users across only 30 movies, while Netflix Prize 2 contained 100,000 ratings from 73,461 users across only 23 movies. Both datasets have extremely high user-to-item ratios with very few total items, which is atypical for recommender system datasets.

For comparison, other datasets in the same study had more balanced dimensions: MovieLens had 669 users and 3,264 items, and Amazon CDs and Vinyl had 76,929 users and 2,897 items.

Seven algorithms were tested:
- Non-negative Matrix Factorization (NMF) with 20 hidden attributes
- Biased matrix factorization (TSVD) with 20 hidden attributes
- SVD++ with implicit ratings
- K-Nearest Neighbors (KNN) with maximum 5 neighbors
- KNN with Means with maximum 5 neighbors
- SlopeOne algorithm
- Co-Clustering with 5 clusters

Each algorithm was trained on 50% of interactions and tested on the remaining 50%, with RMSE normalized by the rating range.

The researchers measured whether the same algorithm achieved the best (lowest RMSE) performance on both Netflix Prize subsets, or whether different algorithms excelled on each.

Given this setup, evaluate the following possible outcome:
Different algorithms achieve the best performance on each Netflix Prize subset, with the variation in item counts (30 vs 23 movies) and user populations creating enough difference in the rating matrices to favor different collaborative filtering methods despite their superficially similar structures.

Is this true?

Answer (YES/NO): NO